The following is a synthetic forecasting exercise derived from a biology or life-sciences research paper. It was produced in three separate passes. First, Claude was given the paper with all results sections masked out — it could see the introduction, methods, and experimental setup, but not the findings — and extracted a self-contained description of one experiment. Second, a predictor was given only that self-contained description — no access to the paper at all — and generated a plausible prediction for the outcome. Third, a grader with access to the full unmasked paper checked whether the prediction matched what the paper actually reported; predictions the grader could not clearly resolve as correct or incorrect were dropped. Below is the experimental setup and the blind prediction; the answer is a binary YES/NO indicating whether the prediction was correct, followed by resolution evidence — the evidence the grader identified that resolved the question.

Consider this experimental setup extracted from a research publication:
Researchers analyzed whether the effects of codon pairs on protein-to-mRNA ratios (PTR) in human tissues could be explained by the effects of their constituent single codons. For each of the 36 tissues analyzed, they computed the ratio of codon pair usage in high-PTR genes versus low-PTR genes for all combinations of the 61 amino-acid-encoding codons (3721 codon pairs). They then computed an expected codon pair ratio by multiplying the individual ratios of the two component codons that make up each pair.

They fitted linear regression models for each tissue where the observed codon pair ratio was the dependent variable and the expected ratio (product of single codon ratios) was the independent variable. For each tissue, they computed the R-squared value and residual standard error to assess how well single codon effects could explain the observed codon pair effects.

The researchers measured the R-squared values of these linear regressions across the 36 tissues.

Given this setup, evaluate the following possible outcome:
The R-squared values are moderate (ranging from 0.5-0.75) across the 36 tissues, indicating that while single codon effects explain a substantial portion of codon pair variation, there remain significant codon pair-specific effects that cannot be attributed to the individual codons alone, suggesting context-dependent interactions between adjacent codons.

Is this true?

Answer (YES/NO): NO